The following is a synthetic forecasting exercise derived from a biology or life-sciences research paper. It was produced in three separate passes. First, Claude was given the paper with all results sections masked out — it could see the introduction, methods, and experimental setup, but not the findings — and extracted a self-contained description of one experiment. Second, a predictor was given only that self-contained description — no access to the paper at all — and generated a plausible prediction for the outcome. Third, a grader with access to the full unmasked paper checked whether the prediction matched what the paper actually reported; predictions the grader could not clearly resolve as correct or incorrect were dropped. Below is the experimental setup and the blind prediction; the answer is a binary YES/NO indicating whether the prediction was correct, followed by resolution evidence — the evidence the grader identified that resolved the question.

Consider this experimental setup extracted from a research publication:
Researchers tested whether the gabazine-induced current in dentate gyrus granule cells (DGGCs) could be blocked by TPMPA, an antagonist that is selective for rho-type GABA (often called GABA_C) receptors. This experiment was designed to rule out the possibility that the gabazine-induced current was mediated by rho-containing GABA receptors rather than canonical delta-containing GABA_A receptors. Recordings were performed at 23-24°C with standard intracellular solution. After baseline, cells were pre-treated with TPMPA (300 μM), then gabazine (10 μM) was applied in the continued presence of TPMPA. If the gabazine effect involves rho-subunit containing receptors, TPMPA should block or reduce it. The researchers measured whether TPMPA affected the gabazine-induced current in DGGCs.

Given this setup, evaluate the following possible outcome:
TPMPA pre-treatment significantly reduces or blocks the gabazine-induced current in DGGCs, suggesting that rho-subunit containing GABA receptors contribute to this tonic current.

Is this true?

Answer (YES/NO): NO